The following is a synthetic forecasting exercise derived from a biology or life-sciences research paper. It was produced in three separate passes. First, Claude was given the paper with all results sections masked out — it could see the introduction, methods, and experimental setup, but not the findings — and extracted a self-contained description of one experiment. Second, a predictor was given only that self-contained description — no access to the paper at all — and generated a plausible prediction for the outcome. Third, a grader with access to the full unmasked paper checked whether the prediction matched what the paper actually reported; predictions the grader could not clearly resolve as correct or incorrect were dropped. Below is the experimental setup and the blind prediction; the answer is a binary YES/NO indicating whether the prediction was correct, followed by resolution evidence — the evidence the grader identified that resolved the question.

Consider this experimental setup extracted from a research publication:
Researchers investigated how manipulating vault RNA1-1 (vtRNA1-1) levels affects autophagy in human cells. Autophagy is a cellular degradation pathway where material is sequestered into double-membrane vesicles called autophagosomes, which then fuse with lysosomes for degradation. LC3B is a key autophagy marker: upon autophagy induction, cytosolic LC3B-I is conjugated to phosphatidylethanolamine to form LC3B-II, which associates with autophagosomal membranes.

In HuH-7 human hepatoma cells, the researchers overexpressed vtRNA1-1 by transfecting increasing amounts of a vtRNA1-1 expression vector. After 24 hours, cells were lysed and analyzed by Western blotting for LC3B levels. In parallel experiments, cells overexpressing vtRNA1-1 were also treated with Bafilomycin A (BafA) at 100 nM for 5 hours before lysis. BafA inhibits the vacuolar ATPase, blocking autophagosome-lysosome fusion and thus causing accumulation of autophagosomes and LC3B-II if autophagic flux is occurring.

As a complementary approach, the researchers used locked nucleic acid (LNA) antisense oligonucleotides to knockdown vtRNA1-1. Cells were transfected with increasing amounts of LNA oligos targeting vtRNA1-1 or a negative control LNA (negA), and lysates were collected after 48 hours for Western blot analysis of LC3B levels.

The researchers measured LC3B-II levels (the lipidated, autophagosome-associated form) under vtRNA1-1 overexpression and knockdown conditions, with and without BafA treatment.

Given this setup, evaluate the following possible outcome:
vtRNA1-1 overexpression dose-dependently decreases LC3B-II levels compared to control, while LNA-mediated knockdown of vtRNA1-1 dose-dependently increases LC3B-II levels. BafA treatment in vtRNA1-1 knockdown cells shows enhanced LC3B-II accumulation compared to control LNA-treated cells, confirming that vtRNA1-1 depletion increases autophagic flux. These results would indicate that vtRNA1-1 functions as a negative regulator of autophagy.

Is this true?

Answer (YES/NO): NO